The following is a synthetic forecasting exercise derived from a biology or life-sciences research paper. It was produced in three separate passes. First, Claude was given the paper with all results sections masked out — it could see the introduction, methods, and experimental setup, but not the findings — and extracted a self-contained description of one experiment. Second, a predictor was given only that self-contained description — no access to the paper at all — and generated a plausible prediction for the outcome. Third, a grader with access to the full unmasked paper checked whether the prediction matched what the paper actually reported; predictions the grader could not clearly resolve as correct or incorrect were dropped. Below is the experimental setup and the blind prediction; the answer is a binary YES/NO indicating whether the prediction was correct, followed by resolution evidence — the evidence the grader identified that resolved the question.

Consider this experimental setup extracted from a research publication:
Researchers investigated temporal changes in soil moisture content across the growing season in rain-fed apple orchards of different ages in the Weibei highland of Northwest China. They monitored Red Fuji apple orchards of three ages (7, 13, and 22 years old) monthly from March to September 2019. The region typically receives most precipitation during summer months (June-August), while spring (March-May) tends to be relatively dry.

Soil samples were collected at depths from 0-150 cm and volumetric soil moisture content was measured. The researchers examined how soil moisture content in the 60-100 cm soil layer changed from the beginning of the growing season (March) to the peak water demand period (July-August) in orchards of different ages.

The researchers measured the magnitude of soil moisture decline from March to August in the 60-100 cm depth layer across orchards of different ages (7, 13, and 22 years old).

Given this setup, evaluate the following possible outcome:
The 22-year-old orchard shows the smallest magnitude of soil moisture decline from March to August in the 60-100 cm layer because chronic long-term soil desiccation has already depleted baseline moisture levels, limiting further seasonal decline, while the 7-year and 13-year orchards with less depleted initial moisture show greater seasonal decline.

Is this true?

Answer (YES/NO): NO